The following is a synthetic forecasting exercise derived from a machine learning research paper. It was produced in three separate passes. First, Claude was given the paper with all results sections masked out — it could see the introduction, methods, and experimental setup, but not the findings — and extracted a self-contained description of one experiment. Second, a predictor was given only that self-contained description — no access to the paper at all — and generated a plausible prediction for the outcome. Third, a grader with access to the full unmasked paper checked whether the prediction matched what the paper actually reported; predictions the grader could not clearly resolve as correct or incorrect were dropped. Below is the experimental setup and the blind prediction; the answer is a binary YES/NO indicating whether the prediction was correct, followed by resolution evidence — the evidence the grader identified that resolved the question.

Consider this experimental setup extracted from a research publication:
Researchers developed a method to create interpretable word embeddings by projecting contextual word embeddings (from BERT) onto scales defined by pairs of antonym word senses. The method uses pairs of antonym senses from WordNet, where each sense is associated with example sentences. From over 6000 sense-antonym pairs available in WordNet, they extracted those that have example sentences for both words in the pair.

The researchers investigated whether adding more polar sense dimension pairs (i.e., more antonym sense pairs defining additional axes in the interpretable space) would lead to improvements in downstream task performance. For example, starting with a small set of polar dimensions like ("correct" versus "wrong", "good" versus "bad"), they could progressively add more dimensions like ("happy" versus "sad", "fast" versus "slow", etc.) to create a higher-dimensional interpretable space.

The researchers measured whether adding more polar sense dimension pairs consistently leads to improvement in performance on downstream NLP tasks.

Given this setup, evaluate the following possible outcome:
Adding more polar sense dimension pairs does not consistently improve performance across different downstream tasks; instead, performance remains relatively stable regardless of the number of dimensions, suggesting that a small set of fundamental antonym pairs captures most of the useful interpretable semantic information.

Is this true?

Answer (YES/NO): NO